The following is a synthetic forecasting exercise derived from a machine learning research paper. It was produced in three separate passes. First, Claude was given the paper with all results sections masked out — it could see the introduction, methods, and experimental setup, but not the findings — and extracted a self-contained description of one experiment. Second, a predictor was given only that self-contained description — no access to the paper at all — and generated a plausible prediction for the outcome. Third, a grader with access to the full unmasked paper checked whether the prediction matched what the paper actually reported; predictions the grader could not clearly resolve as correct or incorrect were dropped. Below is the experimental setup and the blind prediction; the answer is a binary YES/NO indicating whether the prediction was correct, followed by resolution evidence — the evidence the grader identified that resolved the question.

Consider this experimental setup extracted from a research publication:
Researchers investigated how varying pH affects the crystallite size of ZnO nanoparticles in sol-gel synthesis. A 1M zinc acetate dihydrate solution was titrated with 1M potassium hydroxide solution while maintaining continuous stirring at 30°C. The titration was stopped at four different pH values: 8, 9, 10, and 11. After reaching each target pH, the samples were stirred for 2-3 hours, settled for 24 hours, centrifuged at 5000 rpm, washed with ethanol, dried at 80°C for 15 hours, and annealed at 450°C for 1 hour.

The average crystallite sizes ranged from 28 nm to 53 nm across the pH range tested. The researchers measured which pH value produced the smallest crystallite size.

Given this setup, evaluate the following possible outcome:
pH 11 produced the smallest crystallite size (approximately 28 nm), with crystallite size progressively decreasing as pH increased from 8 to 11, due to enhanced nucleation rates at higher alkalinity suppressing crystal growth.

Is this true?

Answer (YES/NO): NO